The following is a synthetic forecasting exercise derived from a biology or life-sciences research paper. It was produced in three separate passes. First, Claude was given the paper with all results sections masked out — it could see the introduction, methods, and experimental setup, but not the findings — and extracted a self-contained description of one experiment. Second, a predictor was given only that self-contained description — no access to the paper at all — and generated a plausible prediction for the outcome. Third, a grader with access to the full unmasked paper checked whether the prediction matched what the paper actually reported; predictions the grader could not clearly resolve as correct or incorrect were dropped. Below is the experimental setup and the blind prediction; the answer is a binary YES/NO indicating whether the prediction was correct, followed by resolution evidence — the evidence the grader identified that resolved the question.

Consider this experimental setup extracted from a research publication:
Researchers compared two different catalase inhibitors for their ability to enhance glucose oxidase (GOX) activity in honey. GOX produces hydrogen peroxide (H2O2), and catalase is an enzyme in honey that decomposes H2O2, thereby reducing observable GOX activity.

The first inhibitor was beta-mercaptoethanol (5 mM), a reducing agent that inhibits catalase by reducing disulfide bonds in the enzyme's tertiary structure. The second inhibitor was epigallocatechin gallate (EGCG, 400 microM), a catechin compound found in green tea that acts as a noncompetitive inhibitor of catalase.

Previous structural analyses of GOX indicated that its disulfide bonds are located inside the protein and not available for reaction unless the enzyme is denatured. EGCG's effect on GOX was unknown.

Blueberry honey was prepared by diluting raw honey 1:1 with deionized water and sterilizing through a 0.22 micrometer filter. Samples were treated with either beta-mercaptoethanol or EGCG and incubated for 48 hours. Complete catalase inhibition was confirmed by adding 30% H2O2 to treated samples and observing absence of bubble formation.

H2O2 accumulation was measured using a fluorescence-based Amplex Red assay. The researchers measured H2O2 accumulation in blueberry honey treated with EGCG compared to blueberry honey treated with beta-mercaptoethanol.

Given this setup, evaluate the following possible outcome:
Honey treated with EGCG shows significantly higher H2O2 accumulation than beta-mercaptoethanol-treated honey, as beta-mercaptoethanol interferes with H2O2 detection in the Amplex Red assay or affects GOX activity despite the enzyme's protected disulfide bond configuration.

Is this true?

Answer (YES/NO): YES